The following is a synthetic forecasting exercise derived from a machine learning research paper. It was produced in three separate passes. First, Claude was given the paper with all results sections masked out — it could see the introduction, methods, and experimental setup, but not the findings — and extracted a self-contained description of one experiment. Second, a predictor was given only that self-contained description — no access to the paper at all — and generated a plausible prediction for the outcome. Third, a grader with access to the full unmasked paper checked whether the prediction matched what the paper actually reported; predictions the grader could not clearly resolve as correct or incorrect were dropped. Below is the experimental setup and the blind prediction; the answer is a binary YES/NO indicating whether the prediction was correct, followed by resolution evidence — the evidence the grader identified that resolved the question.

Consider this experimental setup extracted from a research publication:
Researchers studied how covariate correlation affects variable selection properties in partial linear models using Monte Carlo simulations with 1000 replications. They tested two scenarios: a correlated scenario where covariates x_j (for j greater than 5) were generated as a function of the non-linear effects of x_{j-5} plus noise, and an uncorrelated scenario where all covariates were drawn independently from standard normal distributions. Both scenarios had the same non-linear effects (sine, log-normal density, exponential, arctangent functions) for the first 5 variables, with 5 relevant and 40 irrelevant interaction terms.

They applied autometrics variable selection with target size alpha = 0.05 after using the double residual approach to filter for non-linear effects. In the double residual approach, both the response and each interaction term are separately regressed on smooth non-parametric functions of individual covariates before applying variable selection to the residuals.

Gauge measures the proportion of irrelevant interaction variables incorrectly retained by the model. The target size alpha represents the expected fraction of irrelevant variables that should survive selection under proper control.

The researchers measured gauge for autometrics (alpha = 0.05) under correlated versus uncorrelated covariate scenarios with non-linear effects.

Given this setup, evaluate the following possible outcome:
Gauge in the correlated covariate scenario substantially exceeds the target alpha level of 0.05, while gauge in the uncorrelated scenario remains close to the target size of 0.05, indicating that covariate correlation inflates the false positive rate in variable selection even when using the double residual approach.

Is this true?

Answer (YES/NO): NO